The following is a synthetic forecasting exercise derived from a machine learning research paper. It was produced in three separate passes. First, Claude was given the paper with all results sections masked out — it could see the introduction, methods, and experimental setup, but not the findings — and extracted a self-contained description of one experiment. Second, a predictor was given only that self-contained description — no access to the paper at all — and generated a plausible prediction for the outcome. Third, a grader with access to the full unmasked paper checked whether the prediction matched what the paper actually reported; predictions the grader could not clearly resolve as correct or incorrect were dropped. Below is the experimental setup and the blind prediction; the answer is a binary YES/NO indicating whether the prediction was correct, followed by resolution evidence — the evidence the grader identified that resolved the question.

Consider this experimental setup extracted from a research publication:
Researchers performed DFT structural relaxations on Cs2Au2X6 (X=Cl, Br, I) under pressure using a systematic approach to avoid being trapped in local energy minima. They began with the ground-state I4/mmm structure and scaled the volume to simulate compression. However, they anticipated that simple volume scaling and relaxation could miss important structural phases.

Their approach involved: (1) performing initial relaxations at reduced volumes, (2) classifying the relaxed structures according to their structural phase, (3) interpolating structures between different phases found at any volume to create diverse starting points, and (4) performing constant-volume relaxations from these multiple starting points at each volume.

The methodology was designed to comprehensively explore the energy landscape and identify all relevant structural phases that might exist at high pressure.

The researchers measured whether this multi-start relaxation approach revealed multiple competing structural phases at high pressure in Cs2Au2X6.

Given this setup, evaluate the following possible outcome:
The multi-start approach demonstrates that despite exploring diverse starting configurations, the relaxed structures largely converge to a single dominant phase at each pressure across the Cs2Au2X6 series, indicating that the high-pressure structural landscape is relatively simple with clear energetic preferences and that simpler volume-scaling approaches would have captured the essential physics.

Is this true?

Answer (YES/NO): NO